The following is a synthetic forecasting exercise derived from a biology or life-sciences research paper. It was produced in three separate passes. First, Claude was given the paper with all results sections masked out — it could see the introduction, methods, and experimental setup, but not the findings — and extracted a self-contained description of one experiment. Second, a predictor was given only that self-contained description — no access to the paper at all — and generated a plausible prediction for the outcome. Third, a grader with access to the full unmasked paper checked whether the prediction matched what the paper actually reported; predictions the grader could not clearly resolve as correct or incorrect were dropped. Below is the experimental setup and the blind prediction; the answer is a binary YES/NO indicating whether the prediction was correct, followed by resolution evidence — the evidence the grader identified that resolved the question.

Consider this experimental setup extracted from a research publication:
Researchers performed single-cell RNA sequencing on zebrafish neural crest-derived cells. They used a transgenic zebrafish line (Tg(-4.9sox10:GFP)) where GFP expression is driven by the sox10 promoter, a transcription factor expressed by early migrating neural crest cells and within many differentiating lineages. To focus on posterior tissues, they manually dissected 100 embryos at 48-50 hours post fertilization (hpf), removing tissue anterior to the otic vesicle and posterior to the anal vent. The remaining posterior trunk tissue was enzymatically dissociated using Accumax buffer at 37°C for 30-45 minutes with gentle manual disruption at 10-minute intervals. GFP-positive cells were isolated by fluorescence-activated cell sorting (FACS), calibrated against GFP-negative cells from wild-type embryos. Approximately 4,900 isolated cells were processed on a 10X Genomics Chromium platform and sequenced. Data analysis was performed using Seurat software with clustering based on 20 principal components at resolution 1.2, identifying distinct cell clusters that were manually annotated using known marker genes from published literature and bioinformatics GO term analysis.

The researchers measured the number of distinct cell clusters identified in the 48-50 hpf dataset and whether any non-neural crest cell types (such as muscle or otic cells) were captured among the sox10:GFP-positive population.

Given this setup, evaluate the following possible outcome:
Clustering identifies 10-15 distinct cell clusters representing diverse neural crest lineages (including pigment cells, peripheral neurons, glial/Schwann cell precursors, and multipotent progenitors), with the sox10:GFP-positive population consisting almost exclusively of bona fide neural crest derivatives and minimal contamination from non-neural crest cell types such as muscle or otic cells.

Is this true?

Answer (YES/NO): NO